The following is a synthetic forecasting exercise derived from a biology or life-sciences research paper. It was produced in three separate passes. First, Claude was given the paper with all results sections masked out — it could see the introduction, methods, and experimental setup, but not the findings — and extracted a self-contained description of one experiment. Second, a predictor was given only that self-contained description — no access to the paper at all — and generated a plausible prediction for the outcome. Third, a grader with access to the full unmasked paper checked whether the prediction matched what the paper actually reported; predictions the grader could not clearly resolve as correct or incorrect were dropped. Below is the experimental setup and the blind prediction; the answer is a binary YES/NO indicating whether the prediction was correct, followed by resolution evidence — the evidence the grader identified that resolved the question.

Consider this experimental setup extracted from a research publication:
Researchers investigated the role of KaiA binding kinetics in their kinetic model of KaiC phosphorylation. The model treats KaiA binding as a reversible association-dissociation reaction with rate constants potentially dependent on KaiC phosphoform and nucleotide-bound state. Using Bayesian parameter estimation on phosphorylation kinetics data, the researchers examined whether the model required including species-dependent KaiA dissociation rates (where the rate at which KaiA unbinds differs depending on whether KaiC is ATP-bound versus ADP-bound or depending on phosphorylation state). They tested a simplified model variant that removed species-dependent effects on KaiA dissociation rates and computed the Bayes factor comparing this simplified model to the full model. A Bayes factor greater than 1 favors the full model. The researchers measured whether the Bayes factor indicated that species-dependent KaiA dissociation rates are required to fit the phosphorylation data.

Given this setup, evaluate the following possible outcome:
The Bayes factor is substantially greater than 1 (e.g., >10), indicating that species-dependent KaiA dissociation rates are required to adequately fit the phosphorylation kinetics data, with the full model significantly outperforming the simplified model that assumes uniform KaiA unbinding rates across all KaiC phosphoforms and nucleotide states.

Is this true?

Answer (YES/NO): YES